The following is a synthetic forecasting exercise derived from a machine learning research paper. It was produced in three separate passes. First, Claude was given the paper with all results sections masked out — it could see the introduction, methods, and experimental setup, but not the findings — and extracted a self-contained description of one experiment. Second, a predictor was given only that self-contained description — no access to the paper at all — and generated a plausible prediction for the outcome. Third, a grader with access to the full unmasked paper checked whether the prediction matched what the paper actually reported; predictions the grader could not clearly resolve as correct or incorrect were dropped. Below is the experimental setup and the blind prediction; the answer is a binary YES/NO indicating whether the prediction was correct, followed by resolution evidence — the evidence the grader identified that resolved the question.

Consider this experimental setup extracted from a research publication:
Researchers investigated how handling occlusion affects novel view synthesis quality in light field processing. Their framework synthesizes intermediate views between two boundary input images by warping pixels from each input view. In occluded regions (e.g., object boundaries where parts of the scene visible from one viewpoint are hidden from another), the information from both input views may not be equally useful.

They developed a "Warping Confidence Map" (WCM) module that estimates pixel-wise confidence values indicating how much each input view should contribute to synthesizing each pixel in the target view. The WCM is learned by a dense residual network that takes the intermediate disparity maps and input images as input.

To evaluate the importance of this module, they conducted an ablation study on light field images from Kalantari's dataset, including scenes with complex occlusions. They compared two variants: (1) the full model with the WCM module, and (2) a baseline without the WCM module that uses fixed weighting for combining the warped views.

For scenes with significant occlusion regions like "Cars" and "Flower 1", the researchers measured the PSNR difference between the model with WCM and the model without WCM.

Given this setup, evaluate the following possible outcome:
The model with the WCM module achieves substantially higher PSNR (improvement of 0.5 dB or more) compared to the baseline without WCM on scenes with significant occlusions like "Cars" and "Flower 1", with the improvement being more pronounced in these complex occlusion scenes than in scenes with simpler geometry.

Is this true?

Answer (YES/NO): YES